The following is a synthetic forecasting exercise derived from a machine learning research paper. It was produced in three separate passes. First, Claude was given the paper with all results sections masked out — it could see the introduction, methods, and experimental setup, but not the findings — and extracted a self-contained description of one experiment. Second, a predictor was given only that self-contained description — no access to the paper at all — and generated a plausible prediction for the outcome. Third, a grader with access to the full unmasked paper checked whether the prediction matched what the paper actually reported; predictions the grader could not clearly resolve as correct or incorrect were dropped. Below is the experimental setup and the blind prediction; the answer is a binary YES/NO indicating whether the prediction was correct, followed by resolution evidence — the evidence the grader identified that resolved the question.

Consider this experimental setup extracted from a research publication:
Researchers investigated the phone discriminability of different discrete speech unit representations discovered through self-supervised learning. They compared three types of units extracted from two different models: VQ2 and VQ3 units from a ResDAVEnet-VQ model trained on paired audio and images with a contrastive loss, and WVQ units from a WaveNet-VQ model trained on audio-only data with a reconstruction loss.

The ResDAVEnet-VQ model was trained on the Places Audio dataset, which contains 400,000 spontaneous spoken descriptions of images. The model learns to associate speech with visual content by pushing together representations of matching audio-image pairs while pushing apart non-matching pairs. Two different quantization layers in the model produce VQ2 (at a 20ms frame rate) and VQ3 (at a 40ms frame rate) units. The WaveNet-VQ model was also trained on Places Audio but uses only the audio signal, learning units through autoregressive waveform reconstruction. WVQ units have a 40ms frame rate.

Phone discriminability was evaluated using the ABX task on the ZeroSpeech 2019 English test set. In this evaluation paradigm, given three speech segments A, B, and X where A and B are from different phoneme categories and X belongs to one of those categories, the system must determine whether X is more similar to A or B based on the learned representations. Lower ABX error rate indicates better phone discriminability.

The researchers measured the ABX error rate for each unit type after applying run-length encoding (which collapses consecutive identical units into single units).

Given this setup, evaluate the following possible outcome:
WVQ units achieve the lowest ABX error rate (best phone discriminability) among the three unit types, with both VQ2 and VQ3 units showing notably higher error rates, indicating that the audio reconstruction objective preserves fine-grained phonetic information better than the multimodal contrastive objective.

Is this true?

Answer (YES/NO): NO